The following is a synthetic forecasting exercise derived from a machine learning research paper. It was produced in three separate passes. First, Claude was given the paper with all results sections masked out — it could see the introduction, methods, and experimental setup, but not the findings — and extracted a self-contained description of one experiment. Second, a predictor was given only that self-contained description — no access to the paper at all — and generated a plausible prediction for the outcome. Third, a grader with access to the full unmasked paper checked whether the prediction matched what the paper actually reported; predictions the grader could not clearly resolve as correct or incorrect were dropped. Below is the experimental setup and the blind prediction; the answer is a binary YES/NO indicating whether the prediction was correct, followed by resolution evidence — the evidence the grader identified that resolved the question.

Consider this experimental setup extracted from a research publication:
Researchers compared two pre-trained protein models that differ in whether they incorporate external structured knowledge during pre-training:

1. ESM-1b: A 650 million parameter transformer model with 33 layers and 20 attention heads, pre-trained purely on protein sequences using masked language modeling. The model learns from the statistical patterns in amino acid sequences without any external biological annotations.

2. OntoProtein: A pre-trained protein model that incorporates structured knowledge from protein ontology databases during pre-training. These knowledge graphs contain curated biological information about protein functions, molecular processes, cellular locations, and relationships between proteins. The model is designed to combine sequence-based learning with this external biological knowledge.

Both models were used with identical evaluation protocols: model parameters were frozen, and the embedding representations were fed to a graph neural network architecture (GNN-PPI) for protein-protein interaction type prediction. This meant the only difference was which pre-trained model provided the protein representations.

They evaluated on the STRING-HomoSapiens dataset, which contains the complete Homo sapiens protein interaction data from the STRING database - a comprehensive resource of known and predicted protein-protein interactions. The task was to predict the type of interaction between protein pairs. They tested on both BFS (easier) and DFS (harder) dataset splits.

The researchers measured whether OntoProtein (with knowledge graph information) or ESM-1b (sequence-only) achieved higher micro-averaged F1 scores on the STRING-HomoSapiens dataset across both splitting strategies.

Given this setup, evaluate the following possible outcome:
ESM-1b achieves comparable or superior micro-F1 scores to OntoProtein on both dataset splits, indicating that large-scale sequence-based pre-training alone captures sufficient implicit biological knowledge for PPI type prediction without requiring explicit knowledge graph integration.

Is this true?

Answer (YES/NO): YES